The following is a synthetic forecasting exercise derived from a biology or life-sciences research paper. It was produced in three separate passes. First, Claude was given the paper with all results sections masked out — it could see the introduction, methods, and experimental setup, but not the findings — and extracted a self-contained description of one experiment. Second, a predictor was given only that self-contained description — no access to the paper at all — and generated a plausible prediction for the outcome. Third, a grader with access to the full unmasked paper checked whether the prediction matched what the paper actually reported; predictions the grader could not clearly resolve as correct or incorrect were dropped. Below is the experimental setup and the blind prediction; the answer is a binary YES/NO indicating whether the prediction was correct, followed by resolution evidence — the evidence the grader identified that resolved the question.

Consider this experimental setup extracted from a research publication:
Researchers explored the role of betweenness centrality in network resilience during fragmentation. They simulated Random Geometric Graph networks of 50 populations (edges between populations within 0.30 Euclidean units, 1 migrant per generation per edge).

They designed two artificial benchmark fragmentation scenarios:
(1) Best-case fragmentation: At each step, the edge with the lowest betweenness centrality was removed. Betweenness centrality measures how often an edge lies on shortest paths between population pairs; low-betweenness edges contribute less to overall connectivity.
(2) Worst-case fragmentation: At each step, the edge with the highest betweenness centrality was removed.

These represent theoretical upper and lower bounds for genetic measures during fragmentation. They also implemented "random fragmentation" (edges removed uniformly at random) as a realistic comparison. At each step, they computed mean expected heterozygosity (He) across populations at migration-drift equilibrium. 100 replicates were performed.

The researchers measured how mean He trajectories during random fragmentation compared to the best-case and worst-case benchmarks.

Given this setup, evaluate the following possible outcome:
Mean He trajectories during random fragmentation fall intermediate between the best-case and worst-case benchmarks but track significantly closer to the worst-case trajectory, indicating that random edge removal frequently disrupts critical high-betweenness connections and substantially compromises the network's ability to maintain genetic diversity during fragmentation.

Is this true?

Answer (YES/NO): NO